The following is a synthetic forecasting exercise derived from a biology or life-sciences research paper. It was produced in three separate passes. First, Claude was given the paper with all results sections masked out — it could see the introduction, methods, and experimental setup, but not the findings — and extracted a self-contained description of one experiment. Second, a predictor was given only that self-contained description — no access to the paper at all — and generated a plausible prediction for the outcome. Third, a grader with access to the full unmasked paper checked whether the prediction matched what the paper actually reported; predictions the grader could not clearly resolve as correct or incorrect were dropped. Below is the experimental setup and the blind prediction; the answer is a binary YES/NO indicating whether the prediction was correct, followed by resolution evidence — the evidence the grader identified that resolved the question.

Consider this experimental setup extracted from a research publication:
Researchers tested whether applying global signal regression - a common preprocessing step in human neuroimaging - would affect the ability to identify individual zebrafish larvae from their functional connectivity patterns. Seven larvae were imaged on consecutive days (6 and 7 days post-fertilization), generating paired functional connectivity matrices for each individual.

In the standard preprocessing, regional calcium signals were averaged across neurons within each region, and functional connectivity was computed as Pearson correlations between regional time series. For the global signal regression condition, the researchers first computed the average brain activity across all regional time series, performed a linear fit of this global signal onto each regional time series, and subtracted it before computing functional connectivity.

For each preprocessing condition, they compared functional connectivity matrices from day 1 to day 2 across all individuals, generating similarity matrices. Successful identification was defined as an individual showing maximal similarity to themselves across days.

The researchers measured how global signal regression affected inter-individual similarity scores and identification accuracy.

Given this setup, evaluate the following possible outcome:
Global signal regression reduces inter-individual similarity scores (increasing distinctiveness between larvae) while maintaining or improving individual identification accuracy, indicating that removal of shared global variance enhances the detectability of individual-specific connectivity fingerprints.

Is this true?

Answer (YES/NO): YES